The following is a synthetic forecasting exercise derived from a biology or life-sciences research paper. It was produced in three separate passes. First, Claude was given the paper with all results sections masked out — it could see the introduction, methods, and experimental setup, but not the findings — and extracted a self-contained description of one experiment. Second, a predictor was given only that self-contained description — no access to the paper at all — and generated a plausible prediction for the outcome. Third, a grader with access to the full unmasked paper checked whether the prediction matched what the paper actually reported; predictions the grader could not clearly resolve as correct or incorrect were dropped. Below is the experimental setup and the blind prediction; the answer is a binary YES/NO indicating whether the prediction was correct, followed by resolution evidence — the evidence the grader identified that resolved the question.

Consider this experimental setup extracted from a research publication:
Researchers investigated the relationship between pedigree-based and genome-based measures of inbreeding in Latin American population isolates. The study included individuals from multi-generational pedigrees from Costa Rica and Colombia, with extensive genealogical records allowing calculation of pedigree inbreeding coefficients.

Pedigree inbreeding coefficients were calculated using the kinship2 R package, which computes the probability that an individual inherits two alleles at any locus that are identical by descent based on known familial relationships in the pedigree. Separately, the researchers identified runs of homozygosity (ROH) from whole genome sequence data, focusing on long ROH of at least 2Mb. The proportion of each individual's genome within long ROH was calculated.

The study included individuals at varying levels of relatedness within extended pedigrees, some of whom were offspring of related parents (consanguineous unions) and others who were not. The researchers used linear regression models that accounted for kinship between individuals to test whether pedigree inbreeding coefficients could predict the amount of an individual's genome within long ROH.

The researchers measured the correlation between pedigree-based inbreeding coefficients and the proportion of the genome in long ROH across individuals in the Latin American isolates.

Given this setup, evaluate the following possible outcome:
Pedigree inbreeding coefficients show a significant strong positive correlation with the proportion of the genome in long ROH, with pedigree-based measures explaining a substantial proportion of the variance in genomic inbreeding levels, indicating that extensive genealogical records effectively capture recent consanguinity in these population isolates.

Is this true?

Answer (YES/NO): NO